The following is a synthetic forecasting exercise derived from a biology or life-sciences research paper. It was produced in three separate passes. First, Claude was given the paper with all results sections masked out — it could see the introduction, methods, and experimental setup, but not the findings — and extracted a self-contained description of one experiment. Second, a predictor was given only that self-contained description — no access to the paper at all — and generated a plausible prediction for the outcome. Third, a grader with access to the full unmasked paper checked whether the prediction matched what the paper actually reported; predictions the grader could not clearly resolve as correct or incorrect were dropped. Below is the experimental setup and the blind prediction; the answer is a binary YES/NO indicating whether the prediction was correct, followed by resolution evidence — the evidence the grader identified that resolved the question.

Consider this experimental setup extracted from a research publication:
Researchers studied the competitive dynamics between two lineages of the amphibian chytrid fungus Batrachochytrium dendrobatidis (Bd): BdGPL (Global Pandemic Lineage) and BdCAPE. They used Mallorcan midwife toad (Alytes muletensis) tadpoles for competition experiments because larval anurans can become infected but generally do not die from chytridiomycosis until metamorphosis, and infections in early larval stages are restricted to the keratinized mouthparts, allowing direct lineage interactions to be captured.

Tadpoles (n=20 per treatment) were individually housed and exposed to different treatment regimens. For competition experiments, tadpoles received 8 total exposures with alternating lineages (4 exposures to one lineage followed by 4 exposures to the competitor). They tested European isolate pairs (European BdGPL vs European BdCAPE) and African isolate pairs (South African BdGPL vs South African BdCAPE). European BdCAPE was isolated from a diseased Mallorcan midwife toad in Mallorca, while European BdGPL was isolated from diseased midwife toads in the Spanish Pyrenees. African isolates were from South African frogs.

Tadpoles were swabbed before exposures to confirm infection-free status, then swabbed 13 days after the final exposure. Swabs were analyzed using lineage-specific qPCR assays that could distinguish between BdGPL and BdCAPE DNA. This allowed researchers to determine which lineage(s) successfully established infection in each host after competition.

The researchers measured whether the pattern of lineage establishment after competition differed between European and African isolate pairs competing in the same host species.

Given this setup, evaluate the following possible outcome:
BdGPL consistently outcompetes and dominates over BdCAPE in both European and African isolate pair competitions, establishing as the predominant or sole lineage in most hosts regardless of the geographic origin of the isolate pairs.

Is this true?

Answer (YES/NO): NO